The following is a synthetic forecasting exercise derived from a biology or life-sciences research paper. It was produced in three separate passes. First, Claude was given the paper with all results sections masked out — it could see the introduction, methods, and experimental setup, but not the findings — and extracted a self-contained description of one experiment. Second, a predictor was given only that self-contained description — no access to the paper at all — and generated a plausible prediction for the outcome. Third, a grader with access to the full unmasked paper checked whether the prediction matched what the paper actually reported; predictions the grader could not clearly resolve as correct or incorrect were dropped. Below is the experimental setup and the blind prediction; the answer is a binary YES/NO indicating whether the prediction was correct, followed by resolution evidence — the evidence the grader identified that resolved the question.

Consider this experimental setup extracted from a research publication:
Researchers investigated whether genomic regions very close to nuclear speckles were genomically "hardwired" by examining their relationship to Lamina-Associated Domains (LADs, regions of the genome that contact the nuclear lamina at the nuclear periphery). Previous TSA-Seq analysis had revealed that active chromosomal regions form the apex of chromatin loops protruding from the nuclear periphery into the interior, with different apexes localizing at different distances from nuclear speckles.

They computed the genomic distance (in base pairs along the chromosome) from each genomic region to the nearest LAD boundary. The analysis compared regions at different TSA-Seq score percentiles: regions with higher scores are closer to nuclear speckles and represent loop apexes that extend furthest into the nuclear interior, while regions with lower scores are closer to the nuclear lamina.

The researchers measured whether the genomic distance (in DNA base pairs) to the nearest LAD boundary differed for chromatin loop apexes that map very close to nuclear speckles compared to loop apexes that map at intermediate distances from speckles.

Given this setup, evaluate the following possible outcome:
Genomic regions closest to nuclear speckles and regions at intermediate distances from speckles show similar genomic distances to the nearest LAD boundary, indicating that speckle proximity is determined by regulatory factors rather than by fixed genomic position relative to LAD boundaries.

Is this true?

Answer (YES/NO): NO